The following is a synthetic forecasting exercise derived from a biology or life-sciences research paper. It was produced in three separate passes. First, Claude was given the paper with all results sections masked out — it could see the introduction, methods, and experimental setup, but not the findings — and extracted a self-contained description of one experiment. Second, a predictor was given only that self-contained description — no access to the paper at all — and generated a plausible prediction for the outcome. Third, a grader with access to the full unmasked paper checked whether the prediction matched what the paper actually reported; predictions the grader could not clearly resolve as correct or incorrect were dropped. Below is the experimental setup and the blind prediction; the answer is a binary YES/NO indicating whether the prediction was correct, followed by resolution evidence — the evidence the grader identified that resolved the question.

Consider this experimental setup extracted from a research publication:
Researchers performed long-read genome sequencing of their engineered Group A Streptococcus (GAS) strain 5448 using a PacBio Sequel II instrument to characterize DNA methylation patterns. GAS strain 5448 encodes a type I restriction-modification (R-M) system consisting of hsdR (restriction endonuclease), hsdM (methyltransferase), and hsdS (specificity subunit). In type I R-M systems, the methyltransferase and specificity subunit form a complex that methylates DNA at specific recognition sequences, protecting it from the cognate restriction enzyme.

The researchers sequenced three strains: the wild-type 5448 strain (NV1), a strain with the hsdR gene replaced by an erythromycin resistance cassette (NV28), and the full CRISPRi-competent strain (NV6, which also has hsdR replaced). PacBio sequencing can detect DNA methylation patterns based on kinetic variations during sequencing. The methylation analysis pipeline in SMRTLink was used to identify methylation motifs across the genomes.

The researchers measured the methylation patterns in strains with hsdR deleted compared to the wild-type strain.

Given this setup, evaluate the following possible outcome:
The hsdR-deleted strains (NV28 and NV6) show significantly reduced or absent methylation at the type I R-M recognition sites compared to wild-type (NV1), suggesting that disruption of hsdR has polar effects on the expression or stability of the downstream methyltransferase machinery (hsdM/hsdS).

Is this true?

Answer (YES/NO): NO